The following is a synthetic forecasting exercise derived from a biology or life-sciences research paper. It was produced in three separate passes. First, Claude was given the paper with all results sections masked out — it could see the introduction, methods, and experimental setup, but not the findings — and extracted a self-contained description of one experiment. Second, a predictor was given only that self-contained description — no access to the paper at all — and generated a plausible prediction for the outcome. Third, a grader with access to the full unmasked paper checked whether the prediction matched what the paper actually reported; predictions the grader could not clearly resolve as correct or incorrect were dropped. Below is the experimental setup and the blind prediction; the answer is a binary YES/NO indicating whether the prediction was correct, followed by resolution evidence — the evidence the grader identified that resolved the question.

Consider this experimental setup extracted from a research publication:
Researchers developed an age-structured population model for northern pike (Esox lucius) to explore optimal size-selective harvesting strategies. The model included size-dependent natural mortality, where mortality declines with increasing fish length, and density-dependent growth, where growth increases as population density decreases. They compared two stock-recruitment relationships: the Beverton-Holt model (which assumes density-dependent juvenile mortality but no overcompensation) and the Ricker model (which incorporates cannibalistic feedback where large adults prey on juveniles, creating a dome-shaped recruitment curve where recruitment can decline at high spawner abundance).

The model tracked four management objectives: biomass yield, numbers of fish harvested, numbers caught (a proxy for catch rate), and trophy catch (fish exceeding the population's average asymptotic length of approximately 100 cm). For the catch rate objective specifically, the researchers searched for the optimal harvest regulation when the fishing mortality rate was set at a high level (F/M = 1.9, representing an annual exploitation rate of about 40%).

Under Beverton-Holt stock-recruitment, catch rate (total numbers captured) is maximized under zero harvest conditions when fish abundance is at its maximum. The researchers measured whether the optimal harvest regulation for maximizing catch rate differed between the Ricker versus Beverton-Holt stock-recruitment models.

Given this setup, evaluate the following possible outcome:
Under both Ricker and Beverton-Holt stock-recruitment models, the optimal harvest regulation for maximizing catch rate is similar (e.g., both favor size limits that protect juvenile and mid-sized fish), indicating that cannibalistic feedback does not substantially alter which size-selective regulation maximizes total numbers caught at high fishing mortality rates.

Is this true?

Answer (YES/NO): NO